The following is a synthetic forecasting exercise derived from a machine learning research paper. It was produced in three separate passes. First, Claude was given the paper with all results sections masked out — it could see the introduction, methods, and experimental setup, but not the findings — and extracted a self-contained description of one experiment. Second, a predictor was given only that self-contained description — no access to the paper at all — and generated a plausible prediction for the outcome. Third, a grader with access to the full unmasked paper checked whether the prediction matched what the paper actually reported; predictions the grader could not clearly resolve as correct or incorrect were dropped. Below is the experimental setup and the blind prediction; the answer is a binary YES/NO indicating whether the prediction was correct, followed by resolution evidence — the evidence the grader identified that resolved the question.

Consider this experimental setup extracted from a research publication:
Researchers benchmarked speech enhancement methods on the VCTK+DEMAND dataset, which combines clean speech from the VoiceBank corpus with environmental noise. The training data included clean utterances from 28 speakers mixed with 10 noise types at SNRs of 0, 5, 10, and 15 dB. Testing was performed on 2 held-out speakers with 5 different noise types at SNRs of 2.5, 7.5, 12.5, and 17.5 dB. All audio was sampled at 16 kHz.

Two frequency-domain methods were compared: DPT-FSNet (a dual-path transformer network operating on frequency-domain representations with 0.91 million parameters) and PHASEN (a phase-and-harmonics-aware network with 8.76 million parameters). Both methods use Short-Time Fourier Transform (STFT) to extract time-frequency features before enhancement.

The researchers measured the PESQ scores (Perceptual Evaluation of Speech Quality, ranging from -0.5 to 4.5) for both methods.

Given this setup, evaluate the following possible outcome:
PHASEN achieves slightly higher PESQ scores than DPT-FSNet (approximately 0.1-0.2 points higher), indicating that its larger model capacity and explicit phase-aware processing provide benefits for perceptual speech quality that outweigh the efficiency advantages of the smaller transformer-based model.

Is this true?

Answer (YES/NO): NO